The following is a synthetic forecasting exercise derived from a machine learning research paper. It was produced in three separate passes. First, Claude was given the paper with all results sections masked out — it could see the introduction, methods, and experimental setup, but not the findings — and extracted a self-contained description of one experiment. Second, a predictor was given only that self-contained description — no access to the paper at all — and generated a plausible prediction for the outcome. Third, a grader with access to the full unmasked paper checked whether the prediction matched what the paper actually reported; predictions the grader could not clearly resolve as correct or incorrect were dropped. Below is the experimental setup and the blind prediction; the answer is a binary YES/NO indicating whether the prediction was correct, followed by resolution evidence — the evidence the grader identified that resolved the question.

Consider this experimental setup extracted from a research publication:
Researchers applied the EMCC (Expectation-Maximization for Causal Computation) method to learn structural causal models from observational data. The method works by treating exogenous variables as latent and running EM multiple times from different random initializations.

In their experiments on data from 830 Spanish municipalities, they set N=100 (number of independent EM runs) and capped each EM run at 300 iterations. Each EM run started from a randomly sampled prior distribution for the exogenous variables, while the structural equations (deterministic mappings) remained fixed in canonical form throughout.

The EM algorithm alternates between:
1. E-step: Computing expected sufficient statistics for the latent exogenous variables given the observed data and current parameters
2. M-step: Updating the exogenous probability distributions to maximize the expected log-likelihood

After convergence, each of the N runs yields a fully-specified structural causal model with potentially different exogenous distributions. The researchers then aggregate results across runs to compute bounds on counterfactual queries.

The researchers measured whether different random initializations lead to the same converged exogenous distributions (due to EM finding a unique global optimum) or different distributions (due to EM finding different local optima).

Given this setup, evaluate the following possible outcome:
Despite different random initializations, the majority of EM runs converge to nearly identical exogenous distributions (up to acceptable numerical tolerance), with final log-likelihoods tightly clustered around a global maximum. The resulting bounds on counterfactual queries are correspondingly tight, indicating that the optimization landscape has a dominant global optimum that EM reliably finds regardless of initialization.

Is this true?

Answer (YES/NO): NO